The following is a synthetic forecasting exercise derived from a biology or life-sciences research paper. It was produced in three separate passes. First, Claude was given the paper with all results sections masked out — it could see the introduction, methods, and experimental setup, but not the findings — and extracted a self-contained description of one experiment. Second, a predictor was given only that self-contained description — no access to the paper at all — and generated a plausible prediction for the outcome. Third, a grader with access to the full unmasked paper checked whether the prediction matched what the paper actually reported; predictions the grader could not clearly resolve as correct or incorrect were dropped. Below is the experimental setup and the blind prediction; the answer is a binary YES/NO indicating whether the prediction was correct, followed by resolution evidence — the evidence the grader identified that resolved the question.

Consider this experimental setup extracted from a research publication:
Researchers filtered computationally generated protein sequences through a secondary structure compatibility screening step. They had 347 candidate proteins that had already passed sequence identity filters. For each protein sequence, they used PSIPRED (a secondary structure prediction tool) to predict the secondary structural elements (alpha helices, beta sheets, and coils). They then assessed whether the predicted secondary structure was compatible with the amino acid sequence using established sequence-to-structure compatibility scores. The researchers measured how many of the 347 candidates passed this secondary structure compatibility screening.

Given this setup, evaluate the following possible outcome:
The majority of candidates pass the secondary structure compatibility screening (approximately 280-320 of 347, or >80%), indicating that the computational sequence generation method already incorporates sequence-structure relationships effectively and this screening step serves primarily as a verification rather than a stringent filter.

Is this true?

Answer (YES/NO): NO